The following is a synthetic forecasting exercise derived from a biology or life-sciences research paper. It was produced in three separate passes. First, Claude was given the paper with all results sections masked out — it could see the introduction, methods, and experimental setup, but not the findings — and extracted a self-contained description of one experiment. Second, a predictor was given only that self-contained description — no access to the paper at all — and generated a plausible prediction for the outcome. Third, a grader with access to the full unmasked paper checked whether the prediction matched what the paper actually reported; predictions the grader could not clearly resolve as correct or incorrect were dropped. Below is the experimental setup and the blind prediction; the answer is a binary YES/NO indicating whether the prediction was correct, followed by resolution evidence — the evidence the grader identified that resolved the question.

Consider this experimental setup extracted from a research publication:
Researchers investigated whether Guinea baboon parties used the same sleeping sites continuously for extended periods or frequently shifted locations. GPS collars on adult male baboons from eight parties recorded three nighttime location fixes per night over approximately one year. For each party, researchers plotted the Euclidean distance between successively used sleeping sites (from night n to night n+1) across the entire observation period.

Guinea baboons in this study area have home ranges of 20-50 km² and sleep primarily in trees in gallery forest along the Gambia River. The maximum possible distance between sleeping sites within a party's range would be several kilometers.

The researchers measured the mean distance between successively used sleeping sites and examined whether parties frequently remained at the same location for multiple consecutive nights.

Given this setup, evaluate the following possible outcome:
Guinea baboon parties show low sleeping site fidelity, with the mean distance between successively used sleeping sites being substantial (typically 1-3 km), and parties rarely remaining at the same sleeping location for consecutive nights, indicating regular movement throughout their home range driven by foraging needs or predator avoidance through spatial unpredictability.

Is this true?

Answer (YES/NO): NO